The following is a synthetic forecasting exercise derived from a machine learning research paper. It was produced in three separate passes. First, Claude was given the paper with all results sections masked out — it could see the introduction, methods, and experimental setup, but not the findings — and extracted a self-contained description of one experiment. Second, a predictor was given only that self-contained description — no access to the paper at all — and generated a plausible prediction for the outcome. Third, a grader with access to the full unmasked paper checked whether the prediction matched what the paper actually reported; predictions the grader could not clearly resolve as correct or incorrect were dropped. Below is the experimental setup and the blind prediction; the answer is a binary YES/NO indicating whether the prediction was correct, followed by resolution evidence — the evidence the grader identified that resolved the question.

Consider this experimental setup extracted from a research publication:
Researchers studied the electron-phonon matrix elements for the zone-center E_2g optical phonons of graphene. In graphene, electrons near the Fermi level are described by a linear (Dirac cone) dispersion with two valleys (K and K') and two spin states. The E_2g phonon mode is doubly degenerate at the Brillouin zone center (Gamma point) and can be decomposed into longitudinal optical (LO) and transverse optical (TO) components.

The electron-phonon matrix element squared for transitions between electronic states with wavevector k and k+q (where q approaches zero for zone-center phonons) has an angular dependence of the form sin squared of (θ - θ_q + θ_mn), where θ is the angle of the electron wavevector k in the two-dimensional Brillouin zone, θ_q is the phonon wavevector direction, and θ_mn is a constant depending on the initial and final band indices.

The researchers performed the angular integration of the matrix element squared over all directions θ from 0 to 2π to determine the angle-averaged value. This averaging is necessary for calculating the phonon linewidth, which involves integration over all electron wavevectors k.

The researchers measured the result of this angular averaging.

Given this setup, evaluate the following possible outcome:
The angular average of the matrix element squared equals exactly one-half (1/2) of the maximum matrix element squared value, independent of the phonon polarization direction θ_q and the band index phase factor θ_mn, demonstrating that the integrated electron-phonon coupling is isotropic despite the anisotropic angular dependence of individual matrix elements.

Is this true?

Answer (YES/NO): YES